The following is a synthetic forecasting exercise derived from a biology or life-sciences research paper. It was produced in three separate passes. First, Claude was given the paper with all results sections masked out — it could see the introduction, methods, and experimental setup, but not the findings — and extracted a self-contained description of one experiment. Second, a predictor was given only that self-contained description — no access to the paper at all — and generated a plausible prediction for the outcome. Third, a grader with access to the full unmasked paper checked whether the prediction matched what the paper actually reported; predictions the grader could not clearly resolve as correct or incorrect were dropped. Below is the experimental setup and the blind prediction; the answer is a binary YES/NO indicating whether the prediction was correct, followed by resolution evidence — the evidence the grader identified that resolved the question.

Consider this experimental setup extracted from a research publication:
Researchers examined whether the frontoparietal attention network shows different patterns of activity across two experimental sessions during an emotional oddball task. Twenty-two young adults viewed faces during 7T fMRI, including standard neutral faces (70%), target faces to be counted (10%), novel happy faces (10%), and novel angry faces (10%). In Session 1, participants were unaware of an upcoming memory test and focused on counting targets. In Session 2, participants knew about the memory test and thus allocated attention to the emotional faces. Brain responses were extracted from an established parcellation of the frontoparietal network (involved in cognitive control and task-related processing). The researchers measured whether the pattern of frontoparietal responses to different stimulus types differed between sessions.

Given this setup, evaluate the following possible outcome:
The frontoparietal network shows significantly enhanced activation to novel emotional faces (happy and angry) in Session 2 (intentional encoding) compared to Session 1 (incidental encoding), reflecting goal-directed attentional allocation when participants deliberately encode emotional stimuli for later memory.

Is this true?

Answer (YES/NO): NO